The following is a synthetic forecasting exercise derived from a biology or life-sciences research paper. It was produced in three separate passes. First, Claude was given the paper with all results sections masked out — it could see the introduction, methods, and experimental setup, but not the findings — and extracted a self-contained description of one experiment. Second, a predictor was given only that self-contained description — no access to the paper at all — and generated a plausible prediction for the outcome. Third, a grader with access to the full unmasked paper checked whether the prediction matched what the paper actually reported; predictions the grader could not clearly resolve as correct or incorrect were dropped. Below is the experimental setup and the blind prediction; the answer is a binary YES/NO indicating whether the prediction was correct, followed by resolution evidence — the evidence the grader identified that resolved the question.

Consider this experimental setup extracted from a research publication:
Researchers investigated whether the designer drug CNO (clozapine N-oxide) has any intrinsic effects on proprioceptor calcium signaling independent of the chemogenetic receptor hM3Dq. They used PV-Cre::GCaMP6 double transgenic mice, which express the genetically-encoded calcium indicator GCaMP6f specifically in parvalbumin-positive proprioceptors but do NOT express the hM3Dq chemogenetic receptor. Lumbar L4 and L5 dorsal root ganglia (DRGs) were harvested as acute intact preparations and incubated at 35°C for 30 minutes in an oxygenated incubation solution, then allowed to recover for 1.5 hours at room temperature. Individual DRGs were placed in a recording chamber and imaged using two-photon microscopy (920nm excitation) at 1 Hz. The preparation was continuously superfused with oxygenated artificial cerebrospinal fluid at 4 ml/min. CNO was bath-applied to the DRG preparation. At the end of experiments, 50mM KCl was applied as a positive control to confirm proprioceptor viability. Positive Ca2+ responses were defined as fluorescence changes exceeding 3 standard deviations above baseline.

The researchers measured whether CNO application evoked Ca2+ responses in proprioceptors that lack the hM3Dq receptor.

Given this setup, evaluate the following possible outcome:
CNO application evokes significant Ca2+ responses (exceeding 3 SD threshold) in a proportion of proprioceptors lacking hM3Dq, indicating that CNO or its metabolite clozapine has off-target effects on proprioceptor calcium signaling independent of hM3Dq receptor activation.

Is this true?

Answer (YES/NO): NO